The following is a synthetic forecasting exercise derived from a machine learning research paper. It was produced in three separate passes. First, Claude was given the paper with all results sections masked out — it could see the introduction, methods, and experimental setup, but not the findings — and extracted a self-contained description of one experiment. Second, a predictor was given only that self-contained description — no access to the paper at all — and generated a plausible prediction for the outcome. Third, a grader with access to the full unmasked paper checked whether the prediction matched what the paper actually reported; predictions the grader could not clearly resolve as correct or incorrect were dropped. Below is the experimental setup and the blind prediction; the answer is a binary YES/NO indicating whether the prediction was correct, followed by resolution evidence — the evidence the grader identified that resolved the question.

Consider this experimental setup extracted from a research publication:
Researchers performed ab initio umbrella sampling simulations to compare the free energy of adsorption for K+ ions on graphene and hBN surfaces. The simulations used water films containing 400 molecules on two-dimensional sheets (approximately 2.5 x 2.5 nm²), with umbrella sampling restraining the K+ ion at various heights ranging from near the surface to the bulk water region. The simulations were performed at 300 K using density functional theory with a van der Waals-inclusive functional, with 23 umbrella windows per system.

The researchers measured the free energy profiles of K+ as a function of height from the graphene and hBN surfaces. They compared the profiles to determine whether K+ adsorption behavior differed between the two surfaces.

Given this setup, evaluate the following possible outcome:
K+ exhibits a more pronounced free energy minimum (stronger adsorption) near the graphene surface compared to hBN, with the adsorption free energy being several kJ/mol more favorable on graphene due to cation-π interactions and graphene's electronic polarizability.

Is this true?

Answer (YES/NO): NO